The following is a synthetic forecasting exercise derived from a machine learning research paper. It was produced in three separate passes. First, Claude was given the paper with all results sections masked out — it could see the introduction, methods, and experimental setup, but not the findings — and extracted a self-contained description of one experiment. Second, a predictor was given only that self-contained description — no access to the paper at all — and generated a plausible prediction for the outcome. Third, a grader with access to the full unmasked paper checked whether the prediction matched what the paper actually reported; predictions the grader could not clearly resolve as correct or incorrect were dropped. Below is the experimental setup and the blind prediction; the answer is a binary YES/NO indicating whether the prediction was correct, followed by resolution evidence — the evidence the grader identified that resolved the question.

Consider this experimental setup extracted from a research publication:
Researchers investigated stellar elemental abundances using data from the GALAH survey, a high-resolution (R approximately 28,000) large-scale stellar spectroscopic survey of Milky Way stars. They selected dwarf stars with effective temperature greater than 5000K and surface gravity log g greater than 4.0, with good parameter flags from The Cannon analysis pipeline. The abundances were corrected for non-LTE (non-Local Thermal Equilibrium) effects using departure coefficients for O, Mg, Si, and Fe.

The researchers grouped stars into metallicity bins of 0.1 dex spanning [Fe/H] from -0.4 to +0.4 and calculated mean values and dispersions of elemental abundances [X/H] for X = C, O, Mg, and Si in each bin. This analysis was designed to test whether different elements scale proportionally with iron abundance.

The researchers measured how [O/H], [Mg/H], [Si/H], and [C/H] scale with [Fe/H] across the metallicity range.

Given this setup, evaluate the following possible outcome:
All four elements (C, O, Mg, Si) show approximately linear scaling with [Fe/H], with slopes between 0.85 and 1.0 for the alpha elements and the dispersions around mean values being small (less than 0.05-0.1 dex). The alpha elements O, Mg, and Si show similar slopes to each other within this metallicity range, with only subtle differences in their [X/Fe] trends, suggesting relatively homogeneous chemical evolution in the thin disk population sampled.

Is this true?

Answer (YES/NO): NO